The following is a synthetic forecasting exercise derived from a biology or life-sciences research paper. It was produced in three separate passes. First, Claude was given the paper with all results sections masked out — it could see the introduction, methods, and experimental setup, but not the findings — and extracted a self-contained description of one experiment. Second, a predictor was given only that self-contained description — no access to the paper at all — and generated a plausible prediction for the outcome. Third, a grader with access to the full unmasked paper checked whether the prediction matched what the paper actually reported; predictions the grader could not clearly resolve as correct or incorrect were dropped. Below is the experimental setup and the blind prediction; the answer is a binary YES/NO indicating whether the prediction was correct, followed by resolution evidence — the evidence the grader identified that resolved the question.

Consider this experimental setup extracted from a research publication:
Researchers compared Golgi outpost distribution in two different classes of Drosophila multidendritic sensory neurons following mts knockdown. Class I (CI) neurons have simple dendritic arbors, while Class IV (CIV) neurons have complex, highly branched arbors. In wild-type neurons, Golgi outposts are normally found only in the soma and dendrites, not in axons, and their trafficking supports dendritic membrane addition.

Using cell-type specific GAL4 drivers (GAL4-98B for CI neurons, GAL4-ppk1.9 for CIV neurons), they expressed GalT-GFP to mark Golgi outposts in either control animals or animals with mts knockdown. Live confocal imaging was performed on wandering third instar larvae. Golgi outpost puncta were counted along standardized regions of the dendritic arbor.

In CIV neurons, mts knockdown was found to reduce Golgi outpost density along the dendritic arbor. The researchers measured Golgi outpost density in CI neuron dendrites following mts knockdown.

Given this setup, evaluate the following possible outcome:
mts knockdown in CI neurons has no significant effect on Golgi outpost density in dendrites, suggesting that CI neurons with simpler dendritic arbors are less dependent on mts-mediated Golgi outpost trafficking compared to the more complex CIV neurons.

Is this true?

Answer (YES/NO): NO